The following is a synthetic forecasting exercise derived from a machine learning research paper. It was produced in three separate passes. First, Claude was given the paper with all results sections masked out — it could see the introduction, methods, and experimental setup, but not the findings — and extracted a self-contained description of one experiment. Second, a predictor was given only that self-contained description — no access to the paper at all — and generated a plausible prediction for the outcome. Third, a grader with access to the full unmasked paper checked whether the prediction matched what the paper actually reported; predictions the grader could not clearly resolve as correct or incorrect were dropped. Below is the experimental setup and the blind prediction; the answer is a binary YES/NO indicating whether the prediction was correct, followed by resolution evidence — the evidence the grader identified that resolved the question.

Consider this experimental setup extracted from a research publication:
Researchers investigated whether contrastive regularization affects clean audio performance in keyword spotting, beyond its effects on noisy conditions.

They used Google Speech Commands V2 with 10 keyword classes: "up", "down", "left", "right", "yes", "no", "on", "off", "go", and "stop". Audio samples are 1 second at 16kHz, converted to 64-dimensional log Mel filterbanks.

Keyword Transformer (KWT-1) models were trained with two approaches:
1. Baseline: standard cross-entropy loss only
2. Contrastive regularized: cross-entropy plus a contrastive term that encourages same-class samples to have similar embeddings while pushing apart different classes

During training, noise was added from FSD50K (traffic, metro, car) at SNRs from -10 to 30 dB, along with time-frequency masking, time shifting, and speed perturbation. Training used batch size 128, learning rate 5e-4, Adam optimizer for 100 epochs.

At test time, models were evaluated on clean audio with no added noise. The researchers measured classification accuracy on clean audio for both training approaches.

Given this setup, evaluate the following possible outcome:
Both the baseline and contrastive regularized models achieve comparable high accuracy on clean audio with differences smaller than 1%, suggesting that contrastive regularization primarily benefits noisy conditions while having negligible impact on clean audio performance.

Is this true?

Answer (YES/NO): NO